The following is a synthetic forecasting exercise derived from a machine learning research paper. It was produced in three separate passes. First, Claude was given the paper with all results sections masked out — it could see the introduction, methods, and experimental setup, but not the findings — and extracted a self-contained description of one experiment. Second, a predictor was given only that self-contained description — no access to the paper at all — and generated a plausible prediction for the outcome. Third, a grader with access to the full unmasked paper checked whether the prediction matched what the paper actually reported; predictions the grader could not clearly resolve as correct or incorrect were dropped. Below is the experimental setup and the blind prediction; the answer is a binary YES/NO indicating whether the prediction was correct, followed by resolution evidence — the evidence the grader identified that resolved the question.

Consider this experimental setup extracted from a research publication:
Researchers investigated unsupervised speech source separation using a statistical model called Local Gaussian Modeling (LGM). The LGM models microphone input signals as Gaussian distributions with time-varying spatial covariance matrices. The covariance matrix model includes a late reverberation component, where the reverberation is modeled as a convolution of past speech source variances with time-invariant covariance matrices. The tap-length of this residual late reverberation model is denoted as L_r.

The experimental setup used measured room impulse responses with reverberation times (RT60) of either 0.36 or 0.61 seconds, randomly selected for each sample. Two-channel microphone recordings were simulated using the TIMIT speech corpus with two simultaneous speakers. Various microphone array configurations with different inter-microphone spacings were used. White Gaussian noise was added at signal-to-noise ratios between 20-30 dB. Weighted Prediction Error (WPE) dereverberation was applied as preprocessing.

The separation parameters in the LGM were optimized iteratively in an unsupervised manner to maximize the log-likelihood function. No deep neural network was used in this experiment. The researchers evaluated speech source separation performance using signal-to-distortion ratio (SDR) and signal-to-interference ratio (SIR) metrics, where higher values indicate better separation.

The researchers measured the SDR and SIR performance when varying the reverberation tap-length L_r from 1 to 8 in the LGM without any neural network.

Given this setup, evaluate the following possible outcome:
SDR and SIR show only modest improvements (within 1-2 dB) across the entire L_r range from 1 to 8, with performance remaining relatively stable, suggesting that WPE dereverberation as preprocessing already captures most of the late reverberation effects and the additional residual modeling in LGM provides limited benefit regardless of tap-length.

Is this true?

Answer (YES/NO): NO